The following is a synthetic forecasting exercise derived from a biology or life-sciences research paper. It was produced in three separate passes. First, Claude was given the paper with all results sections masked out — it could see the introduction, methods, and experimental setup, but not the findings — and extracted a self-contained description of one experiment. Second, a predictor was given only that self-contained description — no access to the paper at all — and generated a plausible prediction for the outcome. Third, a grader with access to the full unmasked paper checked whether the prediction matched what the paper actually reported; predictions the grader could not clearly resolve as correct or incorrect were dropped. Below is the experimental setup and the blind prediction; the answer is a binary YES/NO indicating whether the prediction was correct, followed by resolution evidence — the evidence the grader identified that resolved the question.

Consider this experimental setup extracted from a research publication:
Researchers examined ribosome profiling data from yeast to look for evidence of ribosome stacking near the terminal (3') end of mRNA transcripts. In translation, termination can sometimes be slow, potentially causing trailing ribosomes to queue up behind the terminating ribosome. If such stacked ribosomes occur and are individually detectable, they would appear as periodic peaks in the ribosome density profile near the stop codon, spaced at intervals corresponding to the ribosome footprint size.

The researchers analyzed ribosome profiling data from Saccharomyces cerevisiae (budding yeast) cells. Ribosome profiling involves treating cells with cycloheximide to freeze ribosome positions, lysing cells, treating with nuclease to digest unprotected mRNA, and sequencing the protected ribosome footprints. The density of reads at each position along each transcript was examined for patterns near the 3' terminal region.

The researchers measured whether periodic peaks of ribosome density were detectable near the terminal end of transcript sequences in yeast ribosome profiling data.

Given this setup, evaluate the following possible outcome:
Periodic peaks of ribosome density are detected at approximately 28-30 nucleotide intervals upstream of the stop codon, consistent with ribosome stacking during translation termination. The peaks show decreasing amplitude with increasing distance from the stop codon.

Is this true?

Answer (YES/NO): NO